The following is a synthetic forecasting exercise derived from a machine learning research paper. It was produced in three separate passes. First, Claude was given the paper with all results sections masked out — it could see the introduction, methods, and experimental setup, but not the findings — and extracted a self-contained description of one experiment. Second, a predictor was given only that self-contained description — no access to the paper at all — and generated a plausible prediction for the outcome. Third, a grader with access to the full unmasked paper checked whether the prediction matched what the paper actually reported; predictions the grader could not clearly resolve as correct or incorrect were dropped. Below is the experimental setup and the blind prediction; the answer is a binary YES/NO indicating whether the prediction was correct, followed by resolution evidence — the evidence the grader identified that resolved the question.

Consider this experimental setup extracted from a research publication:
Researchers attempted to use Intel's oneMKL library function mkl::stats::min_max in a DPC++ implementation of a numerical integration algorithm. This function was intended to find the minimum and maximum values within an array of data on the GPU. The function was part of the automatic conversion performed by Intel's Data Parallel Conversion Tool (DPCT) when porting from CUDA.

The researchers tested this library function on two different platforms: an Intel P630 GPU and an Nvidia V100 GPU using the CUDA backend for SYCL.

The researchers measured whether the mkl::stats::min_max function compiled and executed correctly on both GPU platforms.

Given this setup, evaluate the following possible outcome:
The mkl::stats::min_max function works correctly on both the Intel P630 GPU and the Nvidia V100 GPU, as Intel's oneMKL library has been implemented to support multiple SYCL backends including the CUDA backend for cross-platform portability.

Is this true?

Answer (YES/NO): NO